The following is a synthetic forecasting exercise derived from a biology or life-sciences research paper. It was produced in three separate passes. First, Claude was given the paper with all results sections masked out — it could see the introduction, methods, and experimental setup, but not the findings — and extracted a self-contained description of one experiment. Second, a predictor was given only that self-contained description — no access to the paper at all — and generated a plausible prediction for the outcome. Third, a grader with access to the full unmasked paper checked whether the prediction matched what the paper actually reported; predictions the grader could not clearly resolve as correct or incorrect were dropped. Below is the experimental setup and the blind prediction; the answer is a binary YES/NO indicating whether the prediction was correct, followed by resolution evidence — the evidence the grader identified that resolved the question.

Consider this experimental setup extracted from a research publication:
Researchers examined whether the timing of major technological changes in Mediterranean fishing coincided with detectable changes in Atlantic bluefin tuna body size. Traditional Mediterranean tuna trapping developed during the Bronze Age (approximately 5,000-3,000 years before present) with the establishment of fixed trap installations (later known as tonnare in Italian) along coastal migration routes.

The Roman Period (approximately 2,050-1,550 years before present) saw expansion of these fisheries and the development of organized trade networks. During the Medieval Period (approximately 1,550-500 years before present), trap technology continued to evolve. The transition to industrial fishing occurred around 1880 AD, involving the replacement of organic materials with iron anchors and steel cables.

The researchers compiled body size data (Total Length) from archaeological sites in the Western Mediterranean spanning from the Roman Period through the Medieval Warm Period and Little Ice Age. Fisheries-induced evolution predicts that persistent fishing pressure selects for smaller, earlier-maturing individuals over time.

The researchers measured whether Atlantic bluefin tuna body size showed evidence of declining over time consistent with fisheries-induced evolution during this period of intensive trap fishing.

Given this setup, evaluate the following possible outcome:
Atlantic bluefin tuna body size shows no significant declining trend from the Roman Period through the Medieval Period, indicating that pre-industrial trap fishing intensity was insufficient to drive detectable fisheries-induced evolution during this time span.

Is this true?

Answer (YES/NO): NO